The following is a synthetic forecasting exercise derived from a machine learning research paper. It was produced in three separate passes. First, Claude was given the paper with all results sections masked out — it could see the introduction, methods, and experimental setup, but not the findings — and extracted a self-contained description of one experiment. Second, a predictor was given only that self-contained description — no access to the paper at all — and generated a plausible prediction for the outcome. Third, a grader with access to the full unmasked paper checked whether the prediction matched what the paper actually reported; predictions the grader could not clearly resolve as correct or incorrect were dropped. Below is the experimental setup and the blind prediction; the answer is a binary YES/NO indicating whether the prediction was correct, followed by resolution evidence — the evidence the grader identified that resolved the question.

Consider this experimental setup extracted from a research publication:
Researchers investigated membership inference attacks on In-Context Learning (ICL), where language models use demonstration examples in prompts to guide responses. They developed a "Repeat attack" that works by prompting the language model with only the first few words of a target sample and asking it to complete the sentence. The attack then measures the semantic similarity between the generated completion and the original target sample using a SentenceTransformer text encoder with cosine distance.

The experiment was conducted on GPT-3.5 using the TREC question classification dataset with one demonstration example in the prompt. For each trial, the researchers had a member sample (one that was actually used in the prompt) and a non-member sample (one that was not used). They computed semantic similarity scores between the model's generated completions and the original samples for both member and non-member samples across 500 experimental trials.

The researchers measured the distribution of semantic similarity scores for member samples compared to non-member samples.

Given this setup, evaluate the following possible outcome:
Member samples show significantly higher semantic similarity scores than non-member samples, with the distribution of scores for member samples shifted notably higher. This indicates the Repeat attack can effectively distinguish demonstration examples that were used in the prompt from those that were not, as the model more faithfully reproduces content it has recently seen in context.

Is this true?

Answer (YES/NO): YES